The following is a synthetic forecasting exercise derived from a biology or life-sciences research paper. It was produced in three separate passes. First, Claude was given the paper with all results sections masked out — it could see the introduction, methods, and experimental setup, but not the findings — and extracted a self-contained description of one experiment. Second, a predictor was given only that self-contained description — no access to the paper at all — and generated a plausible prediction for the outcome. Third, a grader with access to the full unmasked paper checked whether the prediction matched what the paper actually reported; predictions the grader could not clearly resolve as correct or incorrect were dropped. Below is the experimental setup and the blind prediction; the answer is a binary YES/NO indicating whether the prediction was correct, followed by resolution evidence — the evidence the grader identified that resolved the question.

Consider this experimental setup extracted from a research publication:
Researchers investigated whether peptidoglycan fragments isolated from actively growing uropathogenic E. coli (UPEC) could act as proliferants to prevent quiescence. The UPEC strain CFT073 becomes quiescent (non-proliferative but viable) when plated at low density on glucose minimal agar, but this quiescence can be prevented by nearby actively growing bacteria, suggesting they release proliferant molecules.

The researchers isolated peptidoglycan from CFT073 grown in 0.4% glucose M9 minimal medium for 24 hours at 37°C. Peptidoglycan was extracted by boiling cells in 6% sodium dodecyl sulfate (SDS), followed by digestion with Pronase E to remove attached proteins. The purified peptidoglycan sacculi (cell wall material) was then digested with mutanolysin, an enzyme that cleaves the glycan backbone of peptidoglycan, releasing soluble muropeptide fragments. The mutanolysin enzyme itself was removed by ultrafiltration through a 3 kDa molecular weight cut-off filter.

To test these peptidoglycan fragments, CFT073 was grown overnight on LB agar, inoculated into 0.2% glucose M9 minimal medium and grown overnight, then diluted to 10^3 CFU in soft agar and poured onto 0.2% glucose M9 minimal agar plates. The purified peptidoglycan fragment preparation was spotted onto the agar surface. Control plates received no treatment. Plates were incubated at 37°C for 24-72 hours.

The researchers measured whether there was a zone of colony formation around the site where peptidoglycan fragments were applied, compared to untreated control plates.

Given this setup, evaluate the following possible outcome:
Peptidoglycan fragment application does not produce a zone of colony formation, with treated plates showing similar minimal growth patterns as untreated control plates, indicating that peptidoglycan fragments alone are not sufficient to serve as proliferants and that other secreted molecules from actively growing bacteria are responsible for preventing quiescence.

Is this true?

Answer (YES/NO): NO